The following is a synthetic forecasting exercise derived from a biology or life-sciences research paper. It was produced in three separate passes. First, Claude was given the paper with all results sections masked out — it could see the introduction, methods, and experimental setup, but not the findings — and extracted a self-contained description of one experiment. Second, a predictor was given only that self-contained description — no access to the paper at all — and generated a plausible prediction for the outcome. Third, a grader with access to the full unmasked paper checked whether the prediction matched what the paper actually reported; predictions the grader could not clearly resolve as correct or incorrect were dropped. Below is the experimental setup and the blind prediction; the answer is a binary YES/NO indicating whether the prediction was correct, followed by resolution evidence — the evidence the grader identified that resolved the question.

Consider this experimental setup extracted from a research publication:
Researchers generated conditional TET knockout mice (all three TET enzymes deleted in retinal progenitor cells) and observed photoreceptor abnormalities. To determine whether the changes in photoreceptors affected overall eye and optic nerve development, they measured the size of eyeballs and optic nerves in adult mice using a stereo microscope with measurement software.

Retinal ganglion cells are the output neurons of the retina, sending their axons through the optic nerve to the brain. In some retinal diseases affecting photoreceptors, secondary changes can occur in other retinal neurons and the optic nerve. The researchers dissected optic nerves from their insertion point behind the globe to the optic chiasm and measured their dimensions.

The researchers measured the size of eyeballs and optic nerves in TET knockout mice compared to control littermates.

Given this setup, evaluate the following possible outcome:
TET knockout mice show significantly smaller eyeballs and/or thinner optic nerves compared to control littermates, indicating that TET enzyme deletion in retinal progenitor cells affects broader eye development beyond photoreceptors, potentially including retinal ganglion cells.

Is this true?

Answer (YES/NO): YES